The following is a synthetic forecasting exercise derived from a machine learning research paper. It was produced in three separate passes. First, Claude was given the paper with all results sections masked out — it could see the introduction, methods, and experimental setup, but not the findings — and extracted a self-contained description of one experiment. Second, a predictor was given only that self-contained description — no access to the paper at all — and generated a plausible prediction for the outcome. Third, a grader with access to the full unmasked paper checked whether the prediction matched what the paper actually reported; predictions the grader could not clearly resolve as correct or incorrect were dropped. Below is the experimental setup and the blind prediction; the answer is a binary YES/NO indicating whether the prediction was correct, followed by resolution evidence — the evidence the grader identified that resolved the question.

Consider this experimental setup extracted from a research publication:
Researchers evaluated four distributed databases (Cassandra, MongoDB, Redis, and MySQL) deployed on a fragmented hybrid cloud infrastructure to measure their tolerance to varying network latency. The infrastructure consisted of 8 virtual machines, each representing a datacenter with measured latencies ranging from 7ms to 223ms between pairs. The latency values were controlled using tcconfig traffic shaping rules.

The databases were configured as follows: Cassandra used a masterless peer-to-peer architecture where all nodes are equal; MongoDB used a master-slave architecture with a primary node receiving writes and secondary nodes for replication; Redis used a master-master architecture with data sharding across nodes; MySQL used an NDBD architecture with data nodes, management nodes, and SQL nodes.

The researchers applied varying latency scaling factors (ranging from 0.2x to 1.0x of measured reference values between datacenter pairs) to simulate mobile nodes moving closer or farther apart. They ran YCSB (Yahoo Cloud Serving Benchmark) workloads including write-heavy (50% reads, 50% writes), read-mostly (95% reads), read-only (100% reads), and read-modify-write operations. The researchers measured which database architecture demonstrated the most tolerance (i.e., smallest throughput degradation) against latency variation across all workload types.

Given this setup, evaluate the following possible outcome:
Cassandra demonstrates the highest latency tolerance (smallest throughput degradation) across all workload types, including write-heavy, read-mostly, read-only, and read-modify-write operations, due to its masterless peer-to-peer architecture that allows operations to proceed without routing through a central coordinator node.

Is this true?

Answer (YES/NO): YES